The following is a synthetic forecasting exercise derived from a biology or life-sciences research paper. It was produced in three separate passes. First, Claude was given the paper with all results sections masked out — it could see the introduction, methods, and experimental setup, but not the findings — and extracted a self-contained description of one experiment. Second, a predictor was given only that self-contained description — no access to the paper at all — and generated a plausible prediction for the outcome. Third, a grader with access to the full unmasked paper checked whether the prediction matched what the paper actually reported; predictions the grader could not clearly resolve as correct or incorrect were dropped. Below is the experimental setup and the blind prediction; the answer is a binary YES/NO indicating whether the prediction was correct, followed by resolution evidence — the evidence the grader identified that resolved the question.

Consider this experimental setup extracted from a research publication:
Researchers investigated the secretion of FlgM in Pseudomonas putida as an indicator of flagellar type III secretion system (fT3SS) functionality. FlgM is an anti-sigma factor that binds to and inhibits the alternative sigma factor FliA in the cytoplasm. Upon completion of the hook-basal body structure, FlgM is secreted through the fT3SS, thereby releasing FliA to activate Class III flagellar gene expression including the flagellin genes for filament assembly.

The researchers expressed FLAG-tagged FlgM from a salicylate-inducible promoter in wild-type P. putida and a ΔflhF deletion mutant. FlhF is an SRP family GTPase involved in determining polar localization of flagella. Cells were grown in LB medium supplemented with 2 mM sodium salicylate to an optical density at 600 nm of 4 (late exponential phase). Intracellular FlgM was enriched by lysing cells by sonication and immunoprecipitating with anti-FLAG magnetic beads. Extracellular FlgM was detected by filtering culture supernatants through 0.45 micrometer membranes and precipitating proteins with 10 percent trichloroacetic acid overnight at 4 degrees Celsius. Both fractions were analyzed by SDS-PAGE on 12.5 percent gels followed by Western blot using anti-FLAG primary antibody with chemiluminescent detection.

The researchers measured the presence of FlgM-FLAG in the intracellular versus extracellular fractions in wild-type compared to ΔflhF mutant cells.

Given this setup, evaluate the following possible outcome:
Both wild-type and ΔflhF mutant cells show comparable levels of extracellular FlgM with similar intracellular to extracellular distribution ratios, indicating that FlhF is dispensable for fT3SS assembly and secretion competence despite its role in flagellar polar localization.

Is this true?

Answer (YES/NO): NO